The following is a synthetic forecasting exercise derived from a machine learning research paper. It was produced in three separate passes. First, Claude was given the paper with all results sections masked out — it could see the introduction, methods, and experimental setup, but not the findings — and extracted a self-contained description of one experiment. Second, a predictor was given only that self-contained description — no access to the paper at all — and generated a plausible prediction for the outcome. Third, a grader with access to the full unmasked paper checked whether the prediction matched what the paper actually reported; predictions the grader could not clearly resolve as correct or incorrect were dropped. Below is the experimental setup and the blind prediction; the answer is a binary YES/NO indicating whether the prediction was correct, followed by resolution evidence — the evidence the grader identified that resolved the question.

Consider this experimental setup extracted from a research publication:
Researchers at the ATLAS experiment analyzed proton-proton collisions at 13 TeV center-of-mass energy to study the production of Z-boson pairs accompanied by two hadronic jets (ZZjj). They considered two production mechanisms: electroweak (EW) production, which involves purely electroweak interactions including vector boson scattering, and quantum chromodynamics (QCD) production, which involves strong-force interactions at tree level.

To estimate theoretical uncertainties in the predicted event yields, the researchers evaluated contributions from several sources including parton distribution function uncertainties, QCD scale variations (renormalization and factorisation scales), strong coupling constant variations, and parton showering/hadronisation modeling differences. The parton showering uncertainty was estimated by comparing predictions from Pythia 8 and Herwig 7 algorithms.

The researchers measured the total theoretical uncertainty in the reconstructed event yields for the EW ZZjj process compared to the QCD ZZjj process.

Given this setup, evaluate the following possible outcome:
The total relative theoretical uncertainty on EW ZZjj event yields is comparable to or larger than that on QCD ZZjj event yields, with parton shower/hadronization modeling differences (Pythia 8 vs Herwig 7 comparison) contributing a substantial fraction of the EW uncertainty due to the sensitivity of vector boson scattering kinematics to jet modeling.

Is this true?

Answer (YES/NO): NO